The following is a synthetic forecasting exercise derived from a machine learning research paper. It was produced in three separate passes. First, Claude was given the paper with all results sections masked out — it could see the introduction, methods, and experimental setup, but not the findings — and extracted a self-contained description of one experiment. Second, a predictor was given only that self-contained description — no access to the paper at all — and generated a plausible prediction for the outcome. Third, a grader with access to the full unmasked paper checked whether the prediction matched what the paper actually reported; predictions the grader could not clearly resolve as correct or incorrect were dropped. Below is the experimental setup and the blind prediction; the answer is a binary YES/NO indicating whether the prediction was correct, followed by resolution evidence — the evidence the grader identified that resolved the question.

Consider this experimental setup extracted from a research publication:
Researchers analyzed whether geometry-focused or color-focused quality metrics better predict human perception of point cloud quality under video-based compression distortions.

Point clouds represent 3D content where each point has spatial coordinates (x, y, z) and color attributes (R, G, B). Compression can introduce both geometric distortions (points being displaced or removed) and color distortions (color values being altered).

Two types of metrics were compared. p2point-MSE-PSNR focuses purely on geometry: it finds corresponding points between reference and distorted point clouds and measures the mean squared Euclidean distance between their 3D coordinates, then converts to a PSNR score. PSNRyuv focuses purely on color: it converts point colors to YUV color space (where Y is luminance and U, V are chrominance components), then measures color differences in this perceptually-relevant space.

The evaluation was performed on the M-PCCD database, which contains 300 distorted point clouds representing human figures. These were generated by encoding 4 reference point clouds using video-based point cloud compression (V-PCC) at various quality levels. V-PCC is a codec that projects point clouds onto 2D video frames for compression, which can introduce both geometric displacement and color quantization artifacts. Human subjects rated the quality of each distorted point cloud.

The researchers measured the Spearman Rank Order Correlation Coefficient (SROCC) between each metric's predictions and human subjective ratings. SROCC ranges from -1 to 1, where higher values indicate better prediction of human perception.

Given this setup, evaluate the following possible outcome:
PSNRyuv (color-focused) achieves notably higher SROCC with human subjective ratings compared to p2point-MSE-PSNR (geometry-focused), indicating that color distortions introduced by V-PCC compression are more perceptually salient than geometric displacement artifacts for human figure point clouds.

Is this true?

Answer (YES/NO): NO